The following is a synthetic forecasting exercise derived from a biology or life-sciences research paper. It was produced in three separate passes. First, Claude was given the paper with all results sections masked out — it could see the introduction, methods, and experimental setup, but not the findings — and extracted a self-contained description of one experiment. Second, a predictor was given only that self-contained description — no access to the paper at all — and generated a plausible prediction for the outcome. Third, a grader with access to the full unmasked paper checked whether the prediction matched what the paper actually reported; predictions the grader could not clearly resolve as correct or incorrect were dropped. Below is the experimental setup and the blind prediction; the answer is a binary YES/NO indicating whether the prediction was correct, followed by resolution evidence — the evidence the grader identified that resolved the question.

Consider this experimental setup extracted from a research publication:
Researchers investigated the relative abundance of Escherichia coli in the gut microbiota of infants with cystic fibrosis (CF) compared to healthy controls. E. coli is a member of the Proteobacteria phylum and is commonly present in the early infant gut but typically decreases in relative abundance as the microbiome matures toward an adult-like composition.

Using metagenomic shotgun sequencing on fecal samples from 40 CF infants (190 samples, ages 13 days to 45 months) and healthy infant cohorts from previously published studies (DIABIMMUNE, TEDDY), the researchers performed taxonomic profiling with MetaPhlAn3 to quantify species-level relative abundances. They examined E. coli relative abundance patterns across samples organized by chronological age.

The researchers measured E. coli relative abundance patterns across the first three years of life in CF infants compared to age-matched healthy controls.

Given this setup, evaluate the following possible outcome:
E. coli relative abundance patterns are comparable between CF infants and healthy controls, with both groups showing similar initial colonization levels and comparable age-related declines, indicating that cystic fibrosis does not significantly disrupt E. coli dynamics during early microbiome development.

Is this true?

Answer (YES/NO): NO